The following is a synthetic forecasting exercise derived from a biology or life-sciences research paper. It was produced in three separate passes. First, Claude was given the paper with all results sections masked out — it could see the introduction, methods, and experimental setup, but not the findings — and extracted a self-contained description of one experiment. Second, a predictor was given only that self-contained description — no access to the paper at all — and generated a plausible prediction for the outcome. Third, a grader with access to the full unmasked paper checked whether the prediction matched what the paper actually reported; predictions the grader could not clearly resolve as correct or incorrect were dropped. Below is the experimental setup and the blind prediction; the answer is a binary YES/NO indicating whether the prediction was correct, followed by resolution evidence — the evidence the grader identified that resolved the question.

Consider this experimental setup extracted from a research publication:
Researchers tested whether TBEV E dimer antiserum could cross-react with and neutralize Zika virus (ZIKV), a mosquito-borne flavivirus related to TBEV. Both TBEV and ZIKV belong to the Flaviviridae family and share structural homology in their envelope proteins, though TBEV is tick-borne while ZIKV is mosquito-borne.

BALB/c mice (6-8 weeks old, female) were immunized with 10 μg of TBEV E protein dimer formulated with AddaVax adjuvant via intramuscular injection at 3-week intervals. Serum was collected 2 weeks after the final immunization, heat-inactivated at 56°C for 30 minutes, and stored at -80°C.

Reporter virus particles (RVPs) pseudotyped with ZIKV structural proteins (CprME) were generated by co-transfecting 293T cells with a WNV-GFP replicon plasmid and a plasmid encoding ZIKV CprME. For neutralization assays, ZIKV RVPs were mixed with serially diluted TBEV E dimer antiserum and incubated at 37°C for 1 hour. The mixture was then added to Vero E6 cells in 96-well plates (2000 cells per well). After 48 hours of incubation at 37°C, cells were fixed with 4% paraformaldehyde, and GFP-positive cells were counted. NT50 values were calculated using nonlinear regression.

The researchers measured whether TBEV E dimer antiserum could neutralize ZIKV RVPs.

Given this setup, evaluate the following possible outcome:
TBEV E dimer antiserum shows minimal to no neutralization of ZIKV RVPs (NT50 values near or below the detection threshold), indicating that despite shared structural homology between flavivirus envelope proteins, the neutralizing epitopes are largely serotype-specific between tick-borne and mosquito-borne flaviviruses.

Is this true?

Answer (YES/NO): YES